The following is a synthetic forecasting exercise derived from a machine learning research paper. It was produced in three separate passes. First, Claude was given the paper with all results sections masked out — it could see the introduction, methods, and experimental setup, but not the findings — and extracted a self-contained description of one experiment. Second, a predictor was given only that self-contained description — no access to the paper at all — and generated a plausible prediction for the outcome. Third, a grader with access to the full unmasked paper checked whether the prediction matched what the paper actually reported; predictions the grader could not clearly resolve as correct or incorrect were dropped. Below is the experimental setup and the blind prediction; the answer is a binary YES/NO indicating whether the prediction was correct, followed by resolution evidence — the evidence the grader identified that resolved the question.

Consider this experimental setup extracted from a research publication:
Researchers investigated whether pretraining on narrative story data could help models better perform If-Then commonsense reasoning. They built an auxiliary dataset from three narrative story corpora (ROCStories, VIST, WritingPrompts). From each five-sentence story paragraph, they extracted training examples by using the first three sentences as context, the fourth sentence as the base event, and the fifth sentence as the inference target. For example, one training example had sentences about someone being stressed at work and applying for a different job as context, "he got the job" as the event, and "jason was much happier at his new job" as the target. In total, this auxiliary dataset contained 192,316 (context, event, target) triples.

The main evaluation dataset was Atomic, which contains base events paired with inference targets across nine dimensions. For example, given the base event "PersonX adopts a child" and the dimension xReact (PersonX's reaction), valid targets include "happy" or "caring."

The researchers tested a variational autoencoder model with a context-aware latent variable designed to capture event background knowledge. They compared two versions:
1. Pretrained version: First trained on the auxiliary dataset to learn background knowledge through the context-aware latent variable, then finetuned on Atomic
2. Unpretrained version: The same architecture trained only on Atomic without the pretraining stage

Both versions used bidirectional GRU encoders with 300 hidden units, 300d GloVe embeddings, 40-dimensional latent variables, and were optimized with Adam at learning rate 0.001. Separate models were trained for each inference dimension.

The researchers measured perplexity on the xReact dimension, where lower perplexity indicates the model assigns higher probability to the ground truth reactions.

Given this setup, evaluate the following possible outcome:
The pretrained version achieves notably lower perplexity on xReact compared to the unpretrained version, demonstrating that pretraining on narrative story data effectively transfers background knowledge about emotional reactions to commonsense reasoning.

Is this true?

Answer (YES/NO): YES